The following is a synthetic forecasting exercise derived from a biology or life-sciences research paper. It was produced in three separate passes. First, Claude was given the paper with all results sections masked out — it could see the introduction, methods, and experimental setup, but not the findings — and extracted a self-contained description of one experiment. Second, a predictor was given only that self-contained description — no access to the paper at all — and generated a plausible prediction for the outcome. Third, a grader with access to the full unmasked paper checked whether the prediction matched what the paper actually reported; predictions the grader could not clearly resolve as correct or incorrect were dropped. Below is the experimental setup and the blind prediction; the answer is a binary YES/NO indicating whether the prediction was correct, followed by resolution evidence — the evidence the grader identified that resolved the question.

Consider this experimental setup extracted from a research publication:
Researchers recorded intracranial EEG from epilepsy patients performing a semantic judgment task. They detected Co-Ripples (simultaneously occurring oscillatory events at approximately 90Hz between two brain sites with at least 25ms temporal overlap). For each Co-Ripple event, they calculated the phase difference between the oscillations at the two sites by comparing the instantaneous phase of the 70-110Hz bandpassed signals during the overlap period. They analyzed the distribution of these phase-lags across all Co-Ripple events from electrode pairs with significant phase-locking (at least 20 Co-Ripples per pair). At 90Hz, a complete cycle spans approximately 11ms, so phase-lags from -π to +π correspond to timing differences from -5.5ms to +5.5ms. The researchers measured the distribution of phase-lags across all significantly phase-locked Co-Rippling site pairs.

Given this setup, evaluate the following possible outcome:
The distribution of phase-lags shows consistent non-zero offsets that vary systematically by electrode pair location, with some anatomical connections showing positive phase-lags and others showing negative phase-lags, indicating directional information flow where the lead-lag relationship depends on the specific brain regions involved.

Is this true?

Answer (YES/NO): NO